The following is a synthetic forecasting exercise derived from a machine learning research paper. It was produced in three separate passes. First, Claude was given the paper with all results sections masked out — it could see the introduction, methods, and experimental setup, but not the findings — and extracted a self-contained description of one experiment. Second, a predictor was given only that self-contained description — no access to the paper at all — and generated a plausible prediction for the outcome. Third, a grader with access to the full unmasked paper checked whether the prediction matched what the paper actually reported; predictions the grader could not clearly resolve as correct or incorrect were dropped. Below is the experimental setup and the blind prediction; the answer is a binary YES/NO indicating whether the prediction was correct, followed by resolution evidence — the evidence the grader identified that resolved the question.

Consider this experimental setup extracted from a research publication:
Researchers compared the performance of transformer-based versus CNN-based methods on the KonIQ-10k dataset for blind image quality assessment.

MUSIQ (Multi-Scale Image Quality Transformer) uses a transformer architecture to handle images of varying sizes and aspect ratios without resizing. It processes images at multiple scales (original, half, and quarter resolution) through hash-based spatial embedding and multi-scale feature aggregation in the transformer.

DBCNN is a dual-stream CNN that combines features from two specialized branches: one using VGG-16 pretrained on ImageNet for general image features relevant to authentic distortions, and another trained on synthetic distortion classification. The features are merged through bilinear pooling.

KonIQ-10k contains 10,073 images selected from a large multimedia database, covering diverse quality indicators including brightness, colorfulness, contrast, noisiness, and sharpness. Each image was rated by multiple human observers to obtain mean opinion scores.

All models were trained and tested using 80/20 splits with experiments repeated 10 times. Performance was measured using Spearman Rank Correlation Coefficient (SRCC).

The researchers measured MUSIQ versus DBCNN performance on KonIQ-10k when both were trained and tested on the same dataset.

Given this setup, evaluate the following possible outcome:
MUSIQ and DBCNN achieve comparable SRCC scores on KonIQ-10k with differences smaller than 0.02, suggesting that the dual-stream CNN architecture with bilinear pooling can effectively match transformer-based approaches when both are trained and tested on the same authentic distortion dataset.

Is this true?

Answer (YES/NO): NO